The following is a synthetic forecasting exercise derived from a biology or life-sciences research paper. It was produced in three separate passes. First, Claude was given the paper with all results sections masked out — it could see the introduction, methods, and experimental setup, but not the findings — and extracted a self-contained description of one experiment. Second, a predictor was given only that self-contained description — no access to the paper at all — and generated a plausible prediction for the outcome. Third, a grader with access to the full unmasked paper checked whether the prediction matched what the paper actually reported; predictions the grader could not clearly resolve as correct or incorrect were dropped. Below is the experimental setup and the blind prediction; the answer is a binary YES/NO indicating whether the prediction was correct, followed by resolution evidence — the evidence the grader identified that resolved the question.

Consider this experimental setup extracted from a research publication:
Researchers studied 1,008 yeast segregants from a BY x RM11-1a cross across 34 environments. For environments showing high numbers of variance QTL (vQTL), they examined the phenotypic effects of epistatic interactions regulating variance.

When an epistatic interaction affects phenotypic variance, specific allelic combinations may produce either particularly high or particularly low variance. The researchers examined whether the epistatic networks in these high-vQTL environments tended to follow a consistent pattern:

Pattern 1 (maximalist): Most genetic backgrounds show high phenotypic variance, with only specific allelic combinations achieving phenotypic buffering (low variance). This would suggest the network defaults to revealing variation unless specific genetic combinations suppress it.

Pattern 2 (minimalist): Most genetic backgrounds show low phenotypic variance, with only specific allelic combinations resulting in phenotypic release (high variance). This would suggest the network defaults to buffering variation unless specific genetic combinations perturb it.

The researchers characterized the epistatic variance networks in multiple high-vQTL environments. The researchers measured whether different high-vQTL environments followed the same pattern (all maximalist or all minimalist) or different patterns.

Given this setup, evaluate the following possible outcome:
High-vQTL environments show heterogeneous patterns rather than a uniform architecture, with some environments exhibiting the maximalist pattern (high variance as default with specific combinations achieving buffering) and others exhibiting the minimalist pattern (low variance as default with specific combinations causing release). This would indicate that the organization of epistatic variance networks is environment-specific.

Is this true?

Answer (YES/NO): YES